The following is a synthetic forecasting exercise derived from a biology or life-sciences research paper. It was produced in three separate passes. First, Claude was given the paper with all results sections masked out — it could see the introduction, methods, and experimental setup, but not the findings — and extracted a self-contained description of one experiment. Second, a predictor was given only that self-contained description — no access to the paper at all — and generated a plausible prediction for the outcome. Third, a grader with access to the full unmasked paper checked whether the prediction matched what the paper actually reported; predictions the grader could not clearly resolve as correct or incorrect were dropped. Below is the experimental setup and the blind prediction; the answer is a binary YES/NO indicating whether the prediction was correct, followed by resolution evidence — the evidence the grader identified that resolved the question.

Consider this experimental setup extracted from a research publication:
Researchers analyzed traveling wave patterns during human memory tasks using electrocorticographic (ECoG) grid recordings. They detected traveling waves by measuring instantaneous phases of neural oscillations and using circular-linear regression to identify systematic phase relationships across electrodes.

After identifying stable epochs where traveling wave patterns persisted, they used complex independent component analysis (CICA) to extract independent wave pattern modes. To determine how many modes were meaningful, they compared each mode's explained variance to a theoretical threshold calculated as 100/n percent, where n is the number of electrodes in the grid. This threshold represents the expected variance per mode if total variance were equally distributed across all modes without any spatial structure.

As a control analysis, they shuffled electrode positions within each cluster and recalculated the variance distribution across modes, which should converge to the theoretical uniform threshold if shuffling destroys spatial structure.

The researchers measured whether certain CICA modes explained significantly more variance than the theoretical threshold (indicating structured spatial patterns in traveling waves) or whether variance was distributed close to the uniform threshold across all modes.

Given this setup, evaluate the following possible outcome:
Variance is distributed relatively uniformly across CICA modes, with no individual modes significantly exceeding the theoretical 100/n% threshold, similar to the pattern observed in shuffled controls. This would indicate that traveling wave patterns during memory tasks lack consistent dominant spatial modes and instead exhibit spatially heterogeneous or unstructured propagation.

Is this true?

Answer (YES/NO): NO